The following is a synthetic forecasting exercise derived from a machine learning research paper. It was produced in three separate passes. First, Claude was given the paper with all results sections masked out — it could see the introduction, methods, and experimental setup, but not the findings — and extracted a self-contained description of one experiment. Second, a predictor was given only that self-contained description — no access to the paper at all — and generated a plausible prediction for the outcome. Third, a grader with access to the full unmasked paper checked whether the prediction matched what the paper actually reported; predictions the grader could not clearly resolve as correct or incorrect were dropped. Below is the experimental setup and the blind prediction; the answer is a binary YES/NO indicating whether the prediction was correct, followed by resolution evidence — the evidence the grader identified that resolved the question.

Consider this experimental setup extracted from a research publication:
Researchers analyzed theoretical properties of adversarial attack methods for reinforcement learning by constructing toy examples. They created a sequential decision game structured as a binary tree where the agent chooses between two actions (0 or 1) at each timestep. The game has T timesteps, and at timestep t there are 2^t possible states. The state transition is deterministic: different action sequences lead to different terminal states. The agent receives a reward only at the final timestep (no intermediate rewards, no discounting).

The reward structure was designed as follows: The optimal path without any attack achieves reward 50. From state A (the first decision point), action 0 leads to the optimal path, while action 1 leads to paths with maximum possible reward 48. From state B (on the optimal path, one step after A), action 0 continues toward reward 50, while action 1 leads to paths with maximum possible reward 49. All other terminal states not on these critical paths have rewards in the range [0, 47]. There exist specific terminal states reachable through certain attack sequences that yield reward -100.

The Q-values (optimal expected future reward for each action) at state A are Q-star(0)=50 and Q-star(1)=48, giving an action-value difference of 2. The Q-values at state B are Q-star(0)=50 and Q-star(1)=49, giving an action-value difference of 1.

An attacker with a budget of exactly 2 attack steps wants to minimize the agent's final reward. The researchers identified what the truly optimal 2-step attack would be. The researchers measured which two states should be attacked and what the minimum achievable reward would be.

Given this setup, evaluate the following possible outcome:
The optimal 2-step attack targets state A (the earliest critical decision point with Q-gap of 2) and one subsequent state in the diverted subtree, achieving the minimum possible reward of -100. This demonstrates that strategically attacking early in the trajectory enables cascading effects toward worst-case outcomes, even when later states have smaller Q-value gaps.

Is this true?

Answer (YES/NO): NO